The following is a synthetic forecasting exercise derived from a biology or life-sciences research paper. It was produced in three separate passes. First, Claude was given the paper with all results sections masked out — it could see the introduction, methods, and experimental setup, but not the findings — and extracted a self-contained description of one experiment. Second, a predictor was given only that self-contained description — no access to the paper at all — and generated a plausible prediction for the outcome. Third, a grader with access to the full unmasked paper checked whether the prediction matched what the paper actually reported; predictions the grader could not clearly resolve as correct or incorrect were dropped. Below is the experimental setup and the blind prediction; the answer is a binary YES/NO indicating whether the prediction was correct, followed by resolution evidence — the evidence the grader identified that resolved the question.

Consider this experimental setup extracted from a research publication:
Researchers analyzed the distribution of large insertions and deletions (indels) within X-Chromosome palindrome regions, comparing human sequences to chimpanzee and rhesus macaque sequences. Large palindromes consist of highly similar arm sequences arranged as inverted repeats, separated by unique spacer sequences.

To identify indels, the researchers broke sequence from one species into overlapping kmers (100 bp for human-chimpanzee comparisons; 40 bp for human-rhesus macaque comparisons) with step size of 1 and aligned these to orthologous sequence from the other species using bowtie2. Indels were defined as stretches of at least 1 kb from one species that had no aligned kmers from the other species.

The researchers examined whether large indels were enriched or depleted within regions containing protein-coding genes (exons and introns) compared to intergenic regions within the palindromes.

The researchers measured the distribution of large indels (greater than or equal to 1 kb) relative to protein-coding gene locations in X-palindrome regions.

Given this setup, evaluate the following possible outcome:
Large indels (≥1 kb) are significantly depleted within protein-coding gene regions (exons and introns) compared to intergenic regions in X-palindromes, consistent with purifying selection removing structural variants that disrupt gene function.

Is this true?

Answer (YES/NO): YES